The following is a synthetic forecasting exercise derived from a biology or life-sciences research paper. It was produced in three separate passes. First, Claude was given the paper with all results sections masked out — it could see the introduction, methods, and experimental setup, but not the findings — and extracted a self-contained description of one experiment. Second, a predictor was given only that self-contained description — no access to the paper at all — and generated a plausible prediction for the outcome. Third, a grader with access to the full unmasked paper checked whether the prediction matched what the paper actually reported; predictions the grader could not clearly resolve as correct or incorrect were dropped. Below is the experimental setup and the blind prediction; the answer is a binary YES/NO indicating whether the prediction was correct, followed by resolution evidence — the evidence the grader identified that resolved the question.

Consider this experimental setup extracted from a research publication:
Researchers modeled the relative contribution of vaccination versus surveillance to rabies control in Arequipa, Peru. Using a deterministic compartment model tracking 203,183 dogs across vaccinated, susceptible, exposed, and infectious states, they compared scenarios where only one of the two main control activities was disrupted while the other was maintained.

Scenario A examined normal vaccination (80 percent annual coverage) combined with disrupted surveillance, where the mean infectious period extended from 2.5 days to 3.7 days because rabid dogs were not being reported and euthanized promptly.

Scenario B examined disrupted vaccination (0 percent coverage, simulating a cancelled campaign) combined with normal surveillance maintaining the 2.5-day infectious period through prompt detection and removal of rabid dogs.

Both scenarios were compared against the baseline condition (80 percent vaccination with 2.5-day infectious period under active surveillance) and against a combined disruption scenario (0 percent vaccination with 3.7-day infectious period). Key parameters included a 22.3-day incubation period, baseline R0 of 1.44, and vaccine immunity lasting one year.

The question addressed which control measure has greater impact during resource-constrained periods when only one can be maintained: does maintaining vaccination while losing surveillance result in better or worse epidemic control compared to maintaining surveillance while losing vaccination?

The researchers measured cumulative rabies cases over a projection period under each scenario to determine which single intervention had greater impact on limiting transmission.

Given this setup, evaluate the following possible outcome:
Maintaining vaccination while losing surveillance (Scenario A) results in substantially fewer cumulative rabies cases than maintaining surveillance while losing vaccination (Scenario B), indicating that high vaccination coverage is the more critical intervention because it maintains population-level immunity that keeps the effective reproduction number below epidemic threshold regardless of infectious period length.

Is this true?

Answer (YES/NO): YES